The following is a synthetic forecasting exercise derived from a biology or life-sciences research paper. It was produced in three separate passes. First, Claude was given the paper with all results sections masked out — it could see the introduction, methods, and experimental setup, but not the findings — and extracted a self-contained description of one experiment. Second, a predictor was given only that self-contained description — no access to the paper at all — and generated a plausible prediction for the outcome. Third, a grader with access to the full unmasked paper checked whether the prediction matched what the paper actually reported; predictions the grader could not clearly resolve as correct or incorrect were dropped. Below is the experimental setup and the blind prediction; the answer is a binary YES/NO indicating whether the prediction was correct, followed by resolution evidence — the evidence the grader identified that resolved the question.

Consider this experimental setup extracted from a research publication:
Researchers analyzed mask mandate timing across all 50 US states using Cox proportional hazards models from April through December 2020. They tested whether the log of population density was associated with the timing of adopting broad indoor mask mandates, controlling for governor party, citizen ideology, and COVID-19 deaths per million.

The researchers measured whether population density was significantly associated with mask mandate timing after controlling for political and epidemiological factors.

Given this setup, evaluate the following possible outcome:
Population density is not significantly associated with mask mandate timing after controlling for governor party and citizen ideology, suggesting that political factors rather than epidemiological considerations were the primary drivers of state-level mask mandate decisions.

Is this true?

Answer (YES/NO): YES